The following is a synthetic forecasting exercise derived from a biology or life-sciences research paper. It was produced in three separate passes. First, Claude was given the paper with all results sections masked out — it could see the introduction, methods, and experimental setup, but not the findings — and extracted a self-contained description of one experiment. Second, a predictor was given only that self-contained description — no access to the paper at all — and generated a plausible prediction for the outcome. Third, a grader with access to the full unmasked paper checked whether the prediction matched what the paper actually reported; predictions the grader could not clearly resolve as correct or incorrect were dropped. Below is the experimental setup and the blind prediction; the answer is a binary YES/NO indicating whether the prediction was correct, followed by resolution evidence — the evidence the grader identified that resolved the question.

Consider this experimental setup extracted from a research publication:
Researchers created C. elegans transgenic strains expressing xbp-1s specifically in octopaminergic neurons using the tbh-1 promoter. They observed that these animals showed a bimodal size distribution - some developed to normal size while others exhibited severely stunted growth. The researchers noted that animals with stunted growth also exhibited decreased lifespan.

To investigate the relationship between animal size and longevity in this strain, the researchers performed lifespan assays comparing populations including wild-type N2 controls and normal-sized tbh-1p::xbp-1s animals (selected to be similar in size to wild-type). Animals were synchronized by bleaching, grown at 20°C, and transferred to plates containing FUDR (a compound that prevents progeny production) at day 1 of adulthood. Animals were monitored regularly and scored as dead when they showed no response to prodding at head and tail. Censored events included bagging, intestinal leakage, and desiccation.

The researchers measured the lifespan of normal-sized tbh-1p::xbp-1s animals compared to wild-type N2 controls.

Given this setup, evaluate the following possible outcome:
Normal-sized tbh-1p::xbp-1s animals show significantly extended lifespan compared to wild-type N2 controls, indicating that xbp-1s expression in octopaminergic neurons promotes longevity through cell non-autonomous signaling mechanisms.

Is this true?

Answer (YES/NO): YES